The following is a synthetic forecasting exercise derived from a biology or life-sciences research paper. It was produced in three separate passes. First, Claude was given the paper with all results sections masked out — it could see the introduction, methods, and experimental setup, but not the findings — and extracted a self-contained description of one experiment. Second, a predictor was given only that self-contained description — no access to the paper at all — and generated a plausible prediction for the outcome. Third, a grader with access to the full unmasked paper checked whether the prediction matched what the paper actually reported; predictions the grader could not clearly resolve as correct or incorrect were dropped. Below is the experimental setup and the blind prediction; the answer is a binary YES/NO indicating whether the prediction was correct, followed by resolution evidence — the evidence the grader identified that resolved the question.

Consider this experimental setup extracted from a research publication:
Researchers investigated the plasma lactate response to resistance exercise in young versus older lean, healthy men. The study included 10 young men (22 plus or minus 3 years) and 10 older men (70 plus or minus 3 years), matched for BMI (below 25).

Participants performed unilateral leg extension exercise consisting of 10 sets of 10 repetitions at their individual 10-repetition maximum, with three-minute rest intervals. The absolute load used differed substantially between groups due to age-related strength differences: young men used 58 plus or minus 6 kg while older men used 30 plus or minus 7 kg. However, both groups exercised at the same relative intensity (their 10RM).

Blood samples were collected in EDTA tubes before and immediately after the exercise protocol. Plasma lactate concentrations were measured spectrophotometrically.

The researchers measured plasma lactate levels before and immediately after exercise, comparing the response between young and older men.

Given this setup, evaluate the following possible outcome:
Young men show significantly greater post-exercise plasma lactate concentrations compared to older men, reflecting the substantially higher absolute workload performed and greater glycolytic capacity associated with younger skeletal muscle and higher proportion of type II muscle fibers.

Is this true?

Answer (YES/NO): YES